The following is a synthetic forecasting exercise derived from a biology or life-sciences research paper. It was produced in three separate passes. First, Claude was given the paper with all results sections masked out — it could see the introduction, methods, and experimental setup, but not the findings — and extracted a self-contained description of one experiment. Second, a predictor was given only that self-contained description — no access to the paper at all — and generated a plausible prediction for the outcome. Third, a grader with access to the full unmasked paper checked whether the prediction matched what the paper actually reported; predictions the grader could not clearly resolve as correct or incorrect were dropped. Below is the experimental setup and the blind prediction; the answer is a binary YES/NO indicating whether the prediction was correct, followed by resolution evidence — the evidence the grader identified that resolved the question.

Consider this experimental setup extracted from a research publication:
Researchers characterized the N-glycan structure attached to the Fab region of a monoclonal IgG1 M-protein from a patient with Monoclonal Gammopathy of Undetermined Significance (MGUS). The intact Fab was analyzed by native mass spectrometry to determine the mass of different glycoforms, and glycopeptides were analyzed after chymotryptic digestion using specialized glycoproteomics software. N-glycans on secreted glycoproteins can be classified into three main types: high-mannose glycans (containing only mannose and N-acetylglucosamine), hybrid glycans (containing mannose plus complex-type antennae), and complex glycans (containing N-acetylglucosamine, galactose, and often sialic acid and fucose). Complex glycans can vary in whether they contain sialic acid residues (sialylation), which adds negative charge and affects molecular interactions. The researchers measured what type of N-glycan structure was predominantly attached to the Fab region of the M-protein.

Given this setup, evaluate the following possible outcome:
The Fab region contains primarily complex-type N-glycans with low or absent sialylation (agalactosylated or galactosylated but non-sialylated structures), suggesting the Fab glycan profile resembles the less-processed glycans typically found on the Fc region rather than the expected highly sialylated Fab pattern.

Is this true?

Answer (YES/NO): NO